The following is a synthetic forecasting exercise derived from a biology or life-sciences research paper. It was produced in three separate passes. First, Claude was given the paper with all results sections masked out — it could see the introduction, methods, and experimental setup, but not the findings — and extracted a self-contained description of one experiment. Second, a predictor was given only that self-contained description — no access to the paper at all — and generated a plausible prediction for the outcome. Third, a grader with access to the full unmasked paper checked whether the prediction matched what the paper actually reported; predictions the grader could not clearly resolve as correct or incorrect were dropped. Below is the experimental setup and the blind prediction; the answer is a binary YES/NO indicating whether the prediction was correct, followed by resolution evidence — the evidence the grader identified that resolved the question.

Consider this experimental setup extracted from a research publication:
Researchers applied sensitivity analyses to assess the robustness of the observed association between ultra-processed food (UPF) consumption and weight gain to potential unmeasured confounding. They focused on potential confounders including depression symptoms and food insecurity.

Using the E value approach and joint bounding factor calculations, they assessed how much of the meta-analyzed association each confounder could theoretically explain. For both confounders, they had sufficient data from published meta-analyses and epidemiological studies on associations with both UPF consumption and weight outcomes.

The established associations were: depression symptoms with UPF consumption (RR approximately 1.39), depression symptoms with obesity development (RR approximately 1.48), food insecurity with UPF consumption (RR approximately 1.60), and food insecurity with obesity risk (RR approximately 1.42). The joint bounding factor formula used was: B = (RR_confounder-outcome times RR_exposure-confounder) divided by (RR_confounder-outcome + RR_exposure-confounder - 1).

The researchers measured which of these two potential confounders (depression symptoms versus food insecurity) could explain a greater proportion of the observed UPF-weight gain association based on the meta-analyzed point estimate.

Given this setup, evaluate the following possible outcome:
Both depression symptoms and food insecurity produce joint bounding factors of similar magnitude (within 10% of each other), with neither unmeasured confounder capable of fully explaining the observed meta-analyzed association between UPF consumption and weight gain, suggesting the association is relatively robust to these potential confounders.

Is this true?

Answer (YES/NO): NO